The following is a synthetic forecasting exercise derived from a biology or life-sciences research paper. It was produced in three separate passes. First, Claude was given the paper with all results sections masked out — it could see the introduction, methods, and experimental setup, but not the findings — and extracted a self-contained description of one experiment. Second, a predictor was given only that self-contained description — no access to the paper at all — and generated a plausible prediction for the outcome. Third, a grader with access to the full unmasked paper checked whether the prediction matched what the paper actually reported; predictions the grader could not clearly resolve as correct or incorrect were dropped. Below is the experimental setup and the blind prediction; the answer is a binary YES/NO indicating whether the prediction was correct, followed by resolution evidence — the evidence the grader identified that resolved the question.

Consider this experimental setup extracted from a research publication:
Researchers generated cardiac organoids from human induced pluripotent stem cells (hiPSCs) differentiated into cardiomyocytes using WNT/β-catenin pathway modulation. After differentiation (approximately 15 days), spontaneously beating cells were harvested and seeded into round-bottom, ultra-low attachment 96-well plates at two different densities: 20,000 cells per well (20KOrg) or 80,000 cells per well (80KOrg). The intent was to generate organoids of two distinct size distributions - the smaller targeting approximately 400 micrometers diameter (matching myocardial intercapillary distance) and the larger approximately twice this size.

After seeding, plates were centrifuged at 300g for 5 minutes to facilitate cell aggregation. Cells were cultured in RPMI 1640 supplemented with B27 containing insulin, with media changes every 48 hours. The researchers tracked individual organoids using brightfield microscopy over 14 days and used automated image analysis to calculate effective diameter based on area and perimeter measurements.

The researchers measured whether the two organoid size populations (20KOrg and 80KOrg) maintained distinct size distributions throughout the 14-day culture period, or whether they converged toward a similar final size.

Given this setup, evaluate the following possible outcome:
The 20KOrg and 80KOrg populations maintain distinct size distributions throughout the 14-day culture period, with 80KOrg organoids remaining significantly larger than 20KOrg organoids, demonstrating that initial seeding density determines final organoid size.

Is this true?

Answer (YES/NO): NO